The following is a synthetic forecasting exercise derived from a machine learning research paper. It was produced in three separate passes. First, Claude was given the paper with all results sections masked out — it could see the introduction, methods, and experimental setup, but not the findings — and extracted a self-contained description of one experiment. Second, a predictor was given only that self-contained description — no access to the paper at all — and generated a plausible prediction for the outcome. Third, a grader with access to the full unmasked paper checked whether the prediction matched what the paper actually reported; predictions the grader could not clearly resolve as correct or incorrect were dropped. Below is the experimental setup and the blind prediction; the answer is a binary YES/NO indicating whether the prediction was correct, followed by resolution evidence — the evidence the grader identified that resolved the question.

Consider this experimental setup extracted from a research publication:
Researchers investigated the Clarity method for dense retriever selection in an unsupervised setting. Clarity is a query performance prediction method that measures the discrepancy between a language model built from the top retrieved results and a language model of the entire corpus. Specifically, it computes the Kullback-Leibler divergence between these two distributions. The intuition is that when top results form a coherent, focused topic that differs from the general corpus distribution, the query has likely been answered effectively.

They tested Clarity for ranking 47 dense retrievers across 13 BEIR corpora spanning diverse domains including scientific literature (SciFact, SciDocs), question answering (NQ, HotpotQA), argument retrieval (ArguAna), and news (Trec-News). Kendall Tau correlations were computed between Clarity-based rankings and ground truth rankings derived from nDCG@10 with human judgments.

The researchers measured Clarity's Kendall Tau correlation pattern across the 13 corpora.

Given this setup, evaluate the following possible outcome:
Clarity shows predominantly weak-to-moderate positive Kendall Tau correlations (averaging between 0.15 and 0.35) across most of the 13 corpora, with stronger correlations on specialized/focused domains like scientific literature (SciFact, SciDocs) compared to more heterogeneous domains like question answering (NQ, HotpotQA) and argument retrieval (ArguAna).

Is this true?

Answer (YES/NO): NO